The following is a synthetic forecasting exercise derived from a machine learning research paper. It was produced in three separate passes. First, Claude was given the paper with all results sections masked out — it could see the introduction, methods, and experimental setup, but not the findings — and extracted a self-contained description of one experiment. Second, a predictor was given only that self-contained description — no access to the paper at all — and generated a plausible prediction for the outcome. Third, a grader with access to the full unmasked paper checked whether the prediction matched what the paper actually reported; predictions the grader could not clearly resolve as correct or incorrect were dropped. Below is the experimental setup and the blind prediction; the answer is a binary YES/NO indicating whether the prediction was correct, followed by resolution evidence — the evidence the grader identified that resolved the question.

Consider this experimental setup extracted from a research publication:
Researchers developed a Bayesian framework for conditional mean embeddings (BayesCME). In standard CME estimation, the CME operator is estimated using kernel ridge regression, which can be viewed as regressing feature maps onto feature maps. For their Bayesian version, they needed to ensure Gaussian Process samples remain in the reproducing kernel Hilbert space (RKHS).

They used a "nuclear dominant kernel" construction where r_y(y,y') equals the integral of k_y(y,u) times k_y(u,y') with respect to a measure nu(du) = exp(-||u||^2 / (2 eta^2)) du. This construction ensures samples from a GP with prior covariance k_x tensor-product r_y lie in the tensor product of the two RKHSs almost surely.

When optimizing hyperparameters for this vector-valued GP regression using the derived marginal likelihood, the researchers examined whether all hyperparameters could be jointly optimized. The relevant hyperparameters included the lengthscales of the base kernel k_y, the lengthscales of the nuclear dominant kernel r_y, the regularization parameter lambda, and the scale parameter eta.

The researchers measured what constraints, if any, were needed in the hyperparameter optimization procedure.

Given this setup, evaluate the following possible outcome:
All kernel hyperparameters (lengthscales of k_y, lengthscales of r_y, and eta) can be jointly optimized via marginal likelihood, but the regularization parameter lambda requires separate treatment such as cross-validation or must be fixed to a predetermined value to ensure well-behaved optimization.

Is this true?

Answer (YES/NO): NO